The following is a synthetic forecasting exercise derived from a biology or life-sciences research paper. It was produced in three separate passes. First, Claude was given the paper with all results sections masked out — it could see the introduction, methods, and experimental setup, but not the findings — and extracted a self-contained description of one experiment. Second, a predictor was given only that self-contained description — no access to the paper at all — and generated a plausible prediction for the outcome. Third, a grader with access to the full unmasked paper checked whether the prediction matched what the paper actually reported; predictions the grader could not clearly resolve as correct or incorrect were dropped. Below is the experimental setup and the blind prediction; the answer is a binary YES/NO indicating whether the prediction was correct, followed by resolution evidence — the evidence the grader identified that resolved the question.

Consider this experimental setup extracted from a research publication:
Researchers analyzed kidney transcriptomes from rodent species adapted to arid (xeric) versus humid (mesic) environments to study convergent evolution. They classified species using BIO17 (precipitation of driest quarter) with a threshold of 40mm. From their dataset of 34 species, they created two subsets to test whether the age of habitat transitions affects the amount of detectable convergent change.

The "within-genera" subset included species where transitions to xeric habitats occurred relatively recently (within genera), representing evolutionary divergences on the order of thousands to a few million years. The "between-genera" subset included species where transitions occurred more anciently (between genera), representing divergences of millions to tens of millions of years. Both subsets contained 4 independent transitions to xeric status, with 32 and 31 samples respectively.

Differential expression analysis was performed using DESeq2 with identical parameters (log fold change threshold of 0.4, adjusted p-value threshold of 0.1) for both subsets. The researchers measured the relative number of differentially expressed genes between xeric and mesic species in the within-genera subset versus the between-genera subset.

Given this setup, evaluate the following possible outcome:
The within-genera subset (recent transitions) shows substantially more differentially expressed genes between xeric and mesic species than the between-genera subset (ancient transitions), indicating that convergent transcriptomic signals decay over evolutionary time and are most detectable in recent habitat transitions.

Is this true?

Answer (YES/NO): NO